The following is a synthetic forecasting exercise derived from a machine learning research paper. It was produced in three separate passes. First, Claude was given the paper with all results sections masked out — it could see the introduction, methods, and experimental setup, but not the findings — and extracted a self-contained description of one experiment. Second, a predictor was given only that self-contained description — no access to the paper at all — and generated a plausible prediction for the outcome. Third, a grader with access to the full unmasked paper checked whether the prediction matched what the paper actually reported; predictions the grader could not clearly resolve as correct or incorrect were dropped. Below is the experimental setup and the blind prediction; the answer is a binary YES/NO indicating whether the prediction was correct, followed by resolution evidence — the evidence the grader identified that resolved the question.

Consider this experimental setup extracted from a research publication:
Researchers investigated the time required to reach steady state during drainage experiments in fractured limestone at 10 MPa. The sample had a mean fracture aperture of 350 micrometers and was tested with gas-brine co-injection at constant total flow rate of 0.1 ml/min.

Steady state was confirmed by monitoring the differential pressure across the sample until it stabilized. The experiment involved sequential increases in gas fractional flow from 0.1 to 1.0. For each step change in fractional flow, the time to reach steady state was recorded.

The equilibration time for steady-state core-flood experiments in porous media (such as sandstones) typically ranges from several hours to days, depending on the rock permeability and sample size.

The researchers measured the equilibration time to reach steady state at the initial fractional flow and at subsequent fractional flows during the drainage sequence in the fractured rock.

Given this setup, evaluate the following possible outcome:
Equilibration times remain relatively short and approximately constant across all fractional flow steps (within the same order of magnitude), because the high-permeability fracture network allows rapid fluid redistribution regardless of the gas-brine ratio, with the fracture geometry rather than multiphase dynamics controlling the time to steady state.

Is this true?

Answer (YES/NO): NO